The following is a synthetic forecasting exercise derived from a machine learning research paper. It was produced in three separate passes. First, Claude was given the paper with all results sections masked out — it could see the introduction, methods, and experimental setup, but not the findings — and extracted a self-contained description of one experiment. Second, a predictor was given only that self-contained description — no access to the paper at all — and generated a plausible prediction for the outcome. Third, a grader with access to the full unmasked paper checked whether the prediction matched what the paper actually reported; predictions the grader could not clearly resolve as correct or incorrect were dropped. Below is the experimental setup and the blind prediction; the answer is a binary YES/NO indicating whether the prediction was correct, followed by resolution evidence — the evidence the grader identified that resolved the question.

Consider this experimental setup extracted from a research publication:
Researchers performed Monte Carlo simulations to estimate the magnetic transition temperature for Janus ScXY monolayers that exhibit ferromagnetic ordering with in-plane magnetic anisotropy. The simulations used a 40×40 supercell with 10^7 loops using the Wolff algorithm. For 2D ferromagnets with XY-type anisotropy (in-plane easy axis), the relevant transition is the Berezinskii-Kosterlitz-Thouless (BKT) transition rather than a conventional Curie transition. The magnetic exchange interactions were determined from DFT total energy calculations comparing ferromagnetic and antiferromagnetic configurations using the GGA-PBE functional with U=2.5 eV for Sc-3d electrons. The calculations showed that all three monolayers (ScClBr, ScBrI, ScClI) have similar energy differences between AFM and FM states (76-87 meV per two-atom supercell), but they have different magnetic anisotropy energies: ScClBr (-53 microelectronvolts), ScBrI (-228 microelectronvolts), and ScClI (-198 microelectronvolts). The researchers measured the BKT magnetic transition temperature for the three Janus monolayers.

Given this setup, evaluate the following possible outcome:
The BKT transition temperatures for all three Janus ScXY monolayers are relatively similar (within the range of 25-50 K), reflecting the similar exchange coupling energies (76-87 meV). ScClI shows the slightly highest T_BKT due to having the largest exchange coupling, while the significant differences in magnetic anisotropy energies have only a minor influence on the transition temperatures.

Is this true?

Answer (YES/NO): NO